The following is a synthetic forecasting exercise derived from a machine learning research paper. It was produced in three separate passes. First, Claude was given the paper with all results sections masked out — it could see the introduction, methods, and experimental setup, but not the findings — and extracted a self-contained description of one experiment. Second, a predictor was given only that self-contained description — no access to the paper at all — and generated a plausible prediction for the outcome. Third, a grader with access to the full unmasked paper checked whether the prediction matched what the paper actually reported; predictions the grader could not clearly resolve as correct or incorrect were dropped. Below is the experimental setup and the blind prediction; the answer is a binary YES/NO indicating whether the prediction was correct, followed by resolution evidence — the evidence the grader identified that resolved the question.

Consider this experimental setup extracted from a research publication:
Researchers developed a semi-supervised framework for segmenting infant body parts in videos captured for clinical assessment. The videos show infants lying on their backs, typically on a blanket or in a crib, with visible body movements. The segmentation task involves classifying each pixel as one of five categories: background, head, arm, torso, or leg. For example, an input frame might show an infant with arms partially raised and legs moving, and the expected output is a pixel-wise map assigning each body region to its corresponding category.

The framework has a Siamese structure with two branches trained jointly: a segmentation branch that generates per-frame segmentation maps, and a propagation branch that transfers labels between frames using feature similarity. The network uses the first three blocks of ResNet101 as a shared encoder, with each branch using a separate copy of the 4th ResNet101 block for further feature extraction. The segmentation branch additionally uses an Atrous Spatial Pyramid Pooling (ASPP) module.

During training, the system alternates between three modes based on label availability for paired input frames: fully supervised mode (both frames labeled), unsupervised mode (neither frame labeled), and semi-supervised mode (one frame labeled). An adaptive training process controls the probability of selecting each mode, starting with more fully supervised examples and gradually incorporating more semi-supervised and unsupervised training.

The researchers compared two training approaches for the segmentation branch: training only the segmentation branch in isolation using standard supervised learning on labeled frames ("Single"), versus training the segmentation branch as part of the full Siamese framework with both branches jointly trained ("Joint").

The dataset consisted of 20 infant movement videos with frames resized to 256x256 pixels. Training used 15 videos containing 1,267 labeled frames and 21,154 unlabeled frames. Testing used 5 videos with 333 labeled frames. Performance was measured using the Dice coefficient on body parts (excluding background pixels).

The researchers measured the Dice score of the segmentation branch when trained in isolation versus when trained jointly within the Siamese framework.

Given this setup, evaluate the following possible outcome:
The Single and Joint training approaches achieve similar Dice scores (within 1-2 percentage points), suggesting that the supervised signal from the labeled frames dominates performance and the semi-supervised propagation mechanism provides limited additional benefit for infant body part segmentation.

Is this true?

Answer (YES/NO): NO